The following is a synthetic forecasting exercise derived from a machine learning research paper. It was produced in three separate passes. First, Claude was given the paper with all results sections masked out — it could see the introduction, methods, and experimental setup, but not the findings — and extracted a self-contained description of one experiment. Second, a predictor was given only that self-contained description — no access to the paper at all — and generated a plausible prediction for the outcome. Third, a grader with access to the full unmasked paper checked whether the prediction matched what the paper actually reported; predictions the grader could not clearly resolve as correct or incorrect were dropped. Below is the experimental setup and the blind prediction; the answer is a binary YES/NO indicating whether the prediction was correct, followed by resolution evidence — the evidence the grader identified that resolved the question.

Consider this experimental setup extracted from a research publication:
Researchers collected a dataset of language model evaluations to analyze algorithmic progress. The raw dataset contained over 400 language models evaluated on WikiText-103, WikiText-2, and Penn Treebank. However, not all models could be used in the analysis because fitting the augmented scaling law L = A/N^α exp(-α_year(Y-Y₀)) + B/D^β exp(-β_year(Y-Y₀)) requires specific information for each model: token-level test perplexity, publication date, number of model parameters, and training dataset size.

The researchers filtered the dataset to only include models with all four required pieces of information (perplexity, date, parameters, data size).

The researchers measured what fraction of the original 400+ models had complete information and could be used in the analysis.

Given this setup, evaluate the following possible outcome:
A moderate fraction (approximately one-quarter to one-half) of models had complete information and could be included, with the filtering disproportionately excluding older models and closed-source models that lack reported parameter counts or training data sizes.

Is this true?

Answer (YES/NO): NO